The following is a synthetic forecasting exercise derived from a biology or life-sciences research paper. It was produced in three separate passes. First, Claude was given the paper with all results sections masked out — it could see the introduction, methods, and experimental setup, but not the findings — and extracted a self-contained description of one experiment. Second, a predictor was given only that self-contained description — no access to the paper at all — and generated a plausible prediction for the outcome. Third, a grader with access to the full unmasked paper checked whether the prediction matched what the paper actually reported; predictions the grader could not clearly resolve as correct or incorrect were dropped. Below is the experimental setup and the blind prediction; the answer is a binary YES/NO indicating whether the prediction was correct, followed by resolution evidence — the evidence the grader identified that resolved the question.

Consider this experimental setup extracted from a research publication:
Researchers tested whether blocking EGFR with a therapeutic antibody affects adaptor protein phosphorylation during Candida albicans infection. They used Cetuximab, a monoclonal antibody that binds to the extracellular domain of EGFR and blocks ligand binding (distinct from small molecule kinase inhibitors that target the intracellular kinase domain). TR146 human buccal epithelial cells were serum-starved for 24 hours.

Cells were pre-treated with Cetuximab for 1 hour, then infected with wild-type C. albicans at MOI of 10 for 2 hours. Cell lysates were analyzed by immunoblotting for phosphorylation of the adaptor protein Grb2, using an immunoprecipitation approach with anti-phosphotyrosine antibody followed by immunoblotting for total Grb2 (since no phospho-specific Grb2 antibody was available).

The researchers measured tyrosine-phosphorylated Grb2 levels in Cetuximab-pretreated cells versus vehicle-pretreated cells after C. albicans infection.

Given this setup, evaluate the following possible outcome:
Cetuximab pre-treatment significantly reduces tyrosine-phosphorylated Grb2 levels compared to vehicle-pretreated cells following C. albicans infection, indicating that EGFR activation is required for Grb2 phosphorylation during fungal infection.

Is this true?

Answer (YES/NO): YES